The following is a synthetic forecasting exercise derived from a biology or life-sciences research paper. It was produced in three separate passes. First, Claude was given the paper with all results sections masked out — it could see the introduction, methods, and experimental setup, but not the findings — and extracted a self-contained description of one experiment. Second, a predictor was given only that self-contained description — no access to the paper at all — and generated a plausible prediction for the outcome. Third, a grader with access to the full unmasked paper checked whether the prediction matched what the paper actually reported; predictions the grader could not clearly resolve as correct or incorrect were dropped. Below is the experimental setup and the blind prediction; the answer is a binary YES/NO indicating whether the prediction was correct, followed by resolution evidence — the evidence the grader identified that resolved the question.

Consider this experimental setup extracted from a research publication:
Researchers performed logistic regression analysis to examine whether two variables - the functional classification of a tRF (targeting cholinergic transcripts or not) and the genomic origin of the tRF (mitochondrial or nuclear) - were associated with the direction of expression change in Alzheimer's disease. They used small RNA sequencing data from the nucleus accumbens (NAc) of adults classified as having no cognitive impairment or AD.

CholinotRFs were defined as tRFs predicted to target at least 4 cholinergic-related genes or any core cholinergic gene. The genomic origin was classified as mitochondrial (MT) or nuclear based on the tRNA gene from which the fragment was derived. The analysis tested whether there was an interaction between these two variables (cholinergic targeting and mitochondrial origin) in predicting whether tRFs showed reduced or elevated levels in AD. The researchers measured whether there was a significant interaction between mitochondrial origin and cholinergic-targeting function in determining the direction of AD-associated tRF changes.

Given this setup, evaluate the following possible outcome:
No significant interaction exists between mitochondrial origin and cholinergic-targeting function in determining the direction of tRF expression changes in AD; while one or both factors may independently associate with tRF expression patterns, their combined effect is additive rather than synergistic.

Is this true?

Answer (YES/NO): YES